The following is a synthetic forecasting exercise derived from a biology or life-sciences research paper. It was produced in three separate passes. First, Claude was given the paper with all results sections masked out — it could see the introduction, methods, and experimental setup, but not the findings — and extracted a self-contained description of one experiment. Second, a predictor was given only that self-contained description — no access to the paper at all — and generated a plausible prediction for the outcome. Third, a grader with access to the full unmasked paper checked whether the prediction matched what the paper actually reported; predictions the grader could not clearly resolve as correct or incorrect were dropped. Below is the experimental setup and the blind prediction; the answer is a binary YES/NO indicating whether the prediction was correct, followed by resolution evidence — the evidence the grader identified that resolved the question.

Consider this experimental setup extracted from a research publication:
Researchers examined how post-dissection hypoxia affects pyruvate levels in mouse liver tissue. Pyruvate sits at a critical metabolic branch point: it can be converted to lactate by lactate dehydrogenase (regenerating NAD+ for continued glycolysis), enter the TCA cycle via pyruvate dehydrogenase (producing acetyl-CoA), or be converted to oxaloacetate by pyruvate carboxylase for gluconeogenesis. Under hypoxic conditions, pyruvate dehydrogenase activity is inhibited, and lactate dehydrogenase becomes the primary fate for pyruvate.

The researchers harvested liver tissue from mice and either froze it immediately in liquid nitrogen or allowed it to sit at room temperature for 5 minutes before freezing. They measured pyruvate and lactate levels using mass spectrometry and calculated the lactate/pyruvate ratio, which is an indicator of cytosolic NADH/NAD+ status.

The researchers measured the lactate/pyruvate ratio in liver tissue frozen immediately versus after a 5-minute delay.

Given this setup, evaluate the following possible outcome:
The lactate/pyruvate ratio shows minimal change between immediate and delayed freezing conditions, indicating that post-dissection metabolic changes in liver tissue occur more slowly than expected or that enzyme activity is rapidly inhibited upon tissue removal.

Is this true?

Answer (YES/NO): NO